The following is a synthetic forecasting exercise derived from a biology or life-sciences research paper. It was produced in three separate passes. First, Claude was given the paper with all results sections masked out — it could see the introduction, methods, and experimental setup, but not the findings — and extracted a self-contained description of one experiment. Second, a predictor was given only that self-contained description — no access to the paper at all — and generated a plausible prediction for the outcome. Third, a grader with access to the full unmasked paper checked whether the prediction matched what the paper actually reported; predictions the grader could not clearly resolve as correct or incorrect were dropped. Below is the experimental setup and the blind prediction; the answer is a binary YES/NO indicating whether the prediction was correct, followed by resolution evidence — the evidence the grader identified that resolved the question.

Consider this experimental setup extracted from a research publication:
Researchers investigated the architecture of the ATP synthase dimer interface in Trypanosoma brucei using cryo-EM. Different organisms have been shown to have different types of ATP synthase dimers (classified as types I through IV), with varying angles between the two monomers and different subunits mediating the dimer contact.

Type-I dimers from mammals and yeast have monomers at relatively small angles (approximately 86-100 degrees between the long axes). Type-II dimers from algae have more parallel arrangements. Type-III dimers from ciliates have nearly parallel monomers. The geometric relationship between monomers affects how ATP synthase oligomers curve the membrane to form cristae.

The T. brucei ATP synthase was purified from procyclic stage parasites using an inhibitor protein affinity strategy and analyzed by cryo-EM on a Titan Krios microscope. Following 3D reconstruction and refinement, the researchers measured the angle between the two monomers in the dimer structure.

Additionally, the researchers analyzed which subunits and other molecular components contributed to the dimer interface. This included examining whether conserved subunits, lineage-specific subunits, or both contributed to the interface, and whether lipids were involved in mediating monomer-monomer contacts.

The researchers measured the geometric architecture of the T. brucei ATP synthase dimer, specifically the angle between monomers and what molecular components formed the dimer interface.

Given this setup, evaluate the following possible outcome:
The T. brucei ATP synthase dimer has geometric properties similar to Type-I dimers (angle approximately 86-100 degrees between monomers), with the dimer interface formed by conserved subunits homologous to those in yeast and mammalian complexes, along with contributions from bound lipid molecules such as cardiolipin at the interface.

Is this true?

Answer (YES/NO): NO